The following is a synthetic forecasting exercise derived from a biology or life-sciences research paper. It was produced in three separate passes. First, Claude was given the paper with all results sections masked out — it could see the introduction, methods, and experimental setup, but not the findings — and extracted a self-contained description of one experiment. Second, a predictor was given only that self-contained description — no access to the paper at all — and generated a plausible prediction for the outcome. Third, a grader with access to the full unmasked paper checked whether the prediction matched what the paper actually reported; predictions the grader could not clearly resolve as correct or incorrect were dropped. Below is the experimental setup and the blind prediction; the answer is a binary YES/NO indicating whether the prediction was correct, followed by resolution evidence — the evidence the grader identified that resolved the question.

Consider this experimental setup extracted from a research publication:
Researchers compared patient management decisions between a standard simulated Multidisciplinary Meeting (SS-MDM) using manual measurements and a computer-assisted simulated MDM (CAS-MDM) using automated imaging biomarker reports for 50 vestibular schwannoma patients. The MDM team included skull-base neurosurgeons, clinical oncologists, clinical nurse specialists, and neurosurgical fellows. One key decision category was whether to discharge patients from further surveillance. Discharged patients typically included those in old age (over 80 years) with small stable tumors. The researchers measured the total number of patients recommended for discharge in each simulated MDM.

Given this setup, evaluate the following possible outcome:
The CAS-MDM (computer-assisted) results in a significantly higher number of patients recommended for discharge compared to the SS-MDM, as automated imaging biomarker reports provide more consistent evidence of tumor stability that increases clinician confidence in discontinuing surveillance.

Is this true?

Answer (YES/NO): NO